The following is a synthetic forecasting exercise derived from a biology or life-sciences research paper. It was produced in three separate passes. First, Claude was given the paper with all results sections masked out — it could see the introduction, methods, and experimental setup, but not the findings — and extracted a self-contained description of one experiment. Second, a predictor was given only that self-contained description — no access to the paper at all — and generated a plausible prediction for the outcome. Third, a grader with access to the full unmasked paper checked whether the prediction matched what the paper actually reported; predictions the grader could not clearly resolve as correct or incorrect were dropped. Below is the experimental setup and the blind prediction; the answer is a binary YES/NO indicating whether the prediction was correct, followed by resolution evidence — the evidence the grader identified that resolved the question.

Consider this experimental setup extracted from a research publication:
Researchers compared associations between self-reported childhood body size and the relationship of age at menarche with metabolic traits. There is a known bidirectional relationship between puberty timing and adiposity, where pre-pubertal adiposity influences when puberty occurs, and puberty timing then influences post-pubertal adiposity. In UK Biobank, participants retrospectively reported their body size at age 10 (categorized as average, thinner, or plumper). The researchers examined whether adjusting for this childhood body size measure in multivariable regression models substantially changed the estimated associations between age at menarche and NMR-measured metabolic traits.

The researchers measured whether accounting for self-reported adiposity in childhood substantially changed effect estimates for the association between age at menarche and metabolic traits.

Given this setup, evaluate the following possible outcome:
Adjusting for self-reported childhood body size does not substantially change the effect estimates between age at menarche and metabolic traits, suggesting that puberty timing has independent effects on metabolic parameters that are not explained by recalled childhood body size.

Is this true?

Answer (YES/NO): YES